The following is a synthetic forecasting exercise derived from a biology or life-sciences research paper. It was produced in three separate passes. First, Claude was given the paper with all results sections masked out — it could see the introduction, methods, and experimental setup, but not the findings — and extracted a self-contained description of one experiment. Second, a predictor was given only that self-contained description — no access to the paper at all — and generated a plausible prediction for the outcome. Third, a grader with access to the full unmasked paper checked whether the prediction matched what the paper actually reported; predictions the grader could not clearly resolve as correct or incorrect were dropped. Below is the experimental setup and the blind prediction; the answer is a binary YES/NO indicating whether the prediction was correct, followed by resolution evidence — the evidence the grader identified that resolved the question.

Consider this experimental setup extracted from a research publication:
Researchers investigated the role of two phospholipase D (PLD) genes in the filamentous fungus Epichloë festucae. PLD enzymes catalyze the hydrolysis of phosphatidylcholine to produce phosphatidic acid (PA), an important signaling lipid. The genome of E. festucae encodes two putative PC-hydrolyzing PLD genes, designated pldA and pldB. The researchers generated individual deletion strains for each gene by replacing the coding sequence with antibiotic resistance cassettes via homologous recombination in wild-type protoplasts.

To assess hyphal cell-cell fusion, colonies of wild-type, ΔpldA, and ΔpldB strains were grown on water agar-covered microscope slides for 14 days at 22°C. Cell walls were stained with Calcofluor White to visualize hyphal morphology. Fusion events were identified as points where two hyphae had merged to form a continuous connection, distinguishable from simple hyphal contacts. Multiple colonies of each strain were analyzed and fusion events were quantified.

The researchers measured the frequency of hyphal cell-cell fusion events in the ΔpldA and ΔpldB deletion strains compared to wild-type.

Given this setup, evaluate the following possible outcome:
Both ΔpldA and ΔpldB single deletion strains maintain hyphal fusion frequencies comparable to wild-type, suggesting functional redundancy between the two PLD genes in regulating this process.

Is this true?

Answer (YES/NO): NO